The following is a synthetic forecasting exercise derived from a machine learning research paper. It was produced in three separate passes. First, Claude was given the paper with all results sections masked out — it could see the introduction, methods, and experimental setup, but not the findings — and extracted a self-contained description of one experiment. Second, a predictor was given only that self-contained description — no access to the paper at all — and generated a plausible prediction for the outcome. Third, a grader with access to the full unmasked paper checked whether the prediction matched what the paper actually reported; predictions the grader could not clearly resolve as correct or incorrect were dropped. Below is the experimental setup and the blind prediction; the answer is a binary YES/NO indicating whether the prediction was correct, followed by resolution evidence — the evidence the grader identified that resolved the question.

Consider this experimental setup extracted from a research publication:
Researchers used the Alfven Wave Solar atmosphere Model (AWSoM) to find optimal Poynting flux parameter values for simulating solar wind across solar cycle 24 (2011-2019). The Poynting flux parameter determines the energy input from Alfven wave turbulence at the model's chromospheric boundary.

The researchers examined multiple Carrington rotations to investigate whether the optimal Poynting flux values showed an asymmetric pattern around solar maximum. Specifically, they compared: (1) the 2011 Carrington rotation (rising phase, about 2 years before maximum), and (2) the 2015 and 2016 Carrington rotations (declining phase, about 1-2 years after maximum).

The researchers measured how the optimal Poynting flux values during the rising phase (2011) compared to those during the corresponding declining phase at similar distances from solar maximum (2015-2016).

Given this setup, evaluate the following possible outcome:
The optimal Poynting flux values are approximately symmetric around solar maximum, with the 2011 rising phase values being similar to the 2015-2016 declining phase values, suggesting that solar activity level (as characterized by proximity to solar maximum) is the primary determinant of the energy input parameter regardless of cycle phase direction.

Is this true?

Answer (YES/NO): NO